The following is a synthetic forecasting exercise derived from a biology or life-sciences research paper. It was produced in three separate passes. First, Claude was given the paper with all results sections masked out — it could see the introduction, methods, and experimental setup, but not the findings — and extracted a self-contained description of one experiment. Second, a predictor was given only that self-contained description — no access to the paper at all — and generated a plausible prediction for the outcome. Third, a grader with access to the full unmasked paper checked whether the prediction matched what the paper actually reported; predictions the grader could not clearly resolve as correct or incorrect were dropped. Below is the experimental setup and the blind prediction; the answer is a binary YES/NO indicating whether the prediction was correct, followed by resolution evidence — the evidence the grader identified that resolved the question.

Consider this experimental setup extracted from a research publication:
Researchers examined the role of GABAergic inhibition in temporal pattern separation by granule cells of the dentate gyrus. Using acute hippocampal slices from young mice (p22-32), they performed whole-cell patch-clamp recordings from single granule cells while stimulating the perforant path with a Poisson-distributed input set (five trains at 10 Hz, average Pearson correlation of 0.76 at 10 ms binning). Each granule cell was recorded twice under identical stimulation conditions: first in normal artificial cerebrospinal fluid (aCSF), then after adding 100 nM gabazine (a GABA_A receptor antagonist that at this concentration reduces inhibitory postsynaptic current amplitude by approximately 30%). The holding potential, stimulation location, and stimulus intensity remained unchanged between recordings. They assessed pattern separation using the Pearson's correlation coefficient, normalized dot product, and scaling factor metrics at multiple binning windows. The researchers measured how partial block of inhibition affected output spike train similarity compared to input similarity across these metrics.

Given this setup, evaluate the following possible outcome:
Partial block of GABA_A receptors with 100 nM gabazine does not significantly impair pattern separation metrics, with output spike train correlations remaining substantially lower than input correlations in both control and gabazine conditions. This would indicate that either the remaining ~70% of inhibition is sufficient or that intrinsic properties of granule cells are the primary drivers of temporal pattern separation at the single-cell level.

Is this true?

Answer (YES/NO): NO